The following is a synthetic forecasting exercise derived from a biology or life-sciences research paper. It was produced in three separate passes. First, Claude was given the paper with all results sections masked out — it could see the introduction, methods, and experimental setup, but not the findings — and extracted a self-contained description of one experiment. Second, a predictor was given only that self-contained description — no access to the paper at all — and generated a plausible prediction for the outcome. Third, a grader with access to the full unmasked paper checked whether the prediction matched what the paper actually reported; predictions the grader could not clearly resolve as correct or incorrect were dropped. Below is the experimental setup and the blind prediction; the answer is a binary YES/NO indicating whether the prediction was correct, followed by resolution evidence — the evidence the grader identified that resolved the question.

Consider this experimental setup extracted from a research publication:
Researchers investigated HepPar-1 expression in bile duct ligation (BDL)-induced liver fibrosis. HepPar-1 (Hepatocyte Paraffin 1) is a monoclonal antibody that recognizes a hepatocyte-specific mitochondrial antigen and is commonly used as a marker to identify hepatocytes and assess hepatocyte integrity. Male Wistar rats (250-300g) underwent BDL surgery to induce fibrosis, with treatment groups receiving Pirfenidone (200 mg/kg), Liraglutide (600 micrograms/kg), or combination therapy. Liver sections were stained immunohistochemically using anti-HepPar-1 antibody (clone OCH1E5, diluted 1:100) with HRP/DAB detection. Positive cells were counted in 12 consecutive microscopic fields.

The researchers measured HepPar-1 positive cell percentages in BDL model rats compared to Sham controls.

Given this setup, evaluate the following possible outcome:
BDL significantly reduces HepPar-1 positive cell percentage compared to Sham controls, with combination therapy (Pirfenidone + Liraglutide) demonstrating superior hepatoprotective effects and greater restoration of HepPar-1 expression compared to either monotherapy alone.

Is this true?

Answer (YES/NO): YES